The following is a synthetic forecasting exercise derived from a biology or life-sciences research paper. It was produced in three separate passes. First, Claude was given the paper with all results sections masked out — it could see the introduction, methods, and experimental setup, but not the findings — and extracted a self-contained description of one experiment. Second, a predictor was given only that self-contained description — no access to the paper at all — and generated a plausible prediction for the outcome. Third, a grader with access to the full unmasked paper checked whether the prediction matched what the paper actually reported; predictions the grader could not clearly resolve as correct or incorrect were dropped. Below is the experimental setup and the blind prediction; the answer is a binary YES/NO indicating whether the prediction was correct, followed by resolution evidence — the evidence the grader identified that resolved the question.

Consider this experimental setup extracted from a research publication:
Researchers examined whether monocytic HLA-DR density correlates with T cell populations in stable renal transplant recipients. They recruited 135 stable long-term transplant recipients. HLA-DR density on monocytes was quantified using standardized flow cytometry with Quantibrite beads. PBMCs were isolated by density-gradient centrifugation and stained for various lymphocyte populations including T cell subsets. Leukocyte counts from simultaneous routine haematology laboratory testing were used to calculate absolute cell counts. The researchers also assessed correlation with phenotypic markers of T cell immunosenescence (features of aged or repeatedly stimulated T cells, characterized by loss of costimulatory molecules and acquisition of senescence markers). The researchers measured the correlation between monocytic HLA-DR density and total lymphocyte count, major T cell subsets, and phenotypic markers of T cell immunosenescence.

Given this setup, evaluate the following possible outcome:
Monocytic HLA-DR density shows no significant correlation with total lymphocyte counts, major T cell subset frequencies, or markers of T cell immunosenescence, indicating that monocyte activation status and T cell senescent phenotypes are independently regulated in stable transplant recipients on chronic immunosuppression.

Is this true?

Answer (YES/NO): YES